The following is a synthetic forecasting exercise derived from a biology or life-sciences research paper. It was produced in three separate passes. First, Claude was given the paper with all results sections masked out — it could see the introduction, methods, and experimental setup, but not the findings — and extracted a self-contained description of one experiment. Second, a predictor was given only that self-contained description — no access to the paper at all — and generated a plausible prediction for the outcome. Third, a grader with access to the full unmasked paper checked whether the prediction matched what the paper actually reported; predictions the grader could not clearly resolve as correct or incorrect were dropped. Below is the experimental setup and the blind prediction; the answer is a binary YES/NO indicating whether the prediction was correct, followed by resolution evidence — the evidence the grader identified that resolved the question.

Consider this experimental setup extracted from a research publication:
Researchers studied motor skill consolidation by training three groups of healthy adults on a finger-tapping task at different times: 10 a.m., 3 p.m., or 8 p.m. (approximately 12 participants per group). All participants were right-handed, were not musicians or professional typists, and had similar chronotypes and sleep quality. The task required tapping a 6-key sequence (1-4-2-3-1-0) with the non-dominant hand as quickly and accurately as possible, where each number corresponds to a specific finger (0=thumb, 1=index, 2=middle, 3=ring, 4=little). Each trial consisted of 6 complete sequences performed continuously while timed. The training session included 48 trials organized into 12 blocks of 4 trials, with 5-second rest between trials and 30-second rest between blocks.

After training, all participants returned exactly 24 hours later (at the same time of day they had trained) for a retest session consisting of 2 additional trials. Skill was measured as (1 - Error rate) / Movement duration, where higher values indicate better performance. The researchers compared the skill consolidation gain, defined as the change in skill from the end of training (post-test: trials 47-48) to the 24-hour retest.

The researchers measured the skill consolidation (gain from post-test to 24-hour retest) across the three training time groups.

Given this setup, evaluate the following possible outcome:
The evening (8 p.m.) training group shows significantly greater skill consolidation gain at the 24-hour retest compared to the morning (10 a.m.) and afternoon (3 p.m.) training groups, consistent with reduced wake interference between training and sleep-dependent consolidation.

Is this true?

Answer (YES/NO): NO